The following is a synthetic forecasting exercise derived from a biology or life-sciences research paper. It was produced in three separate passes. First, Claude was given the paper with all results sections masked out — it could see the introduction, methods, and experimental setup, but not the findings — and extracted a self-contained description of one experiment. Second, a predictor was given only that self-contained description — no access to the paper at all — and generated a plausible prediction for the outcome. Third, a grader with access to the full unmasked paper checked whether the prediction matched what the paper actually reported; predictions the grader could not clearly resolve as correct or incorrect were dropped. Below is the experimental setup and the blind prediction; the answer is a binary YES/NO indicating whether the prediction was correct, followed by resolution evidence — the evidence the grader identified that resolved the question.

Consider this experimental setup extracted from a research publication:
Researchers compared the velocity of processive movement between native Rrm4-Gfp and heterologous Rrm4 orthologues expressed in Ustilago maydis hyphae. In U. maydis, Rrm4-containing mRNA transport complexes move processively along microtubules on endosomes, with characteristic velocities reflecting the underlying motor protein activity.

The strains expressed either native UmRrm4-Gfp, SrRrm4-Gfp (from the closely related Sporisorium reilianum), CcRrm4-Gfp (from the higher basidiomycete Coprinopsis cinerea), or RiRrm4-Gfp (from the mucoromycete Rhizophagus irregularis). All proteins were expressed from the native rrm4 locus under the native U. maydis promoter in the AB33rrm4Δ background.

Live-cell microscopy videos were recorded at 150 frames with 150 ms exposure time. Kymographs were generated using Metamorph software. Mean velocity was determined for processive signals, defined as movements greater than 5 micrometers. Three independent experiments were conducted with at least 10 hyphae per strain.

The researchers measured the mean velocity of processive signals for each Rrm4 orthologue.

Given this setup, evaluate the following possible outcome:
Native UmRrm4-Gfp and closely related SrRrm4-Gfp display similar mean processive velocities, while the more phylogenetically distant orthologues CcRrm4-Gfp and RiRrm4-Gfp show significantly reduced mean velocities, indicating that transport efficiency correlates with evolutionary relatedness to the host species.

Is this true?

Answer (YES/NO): NO